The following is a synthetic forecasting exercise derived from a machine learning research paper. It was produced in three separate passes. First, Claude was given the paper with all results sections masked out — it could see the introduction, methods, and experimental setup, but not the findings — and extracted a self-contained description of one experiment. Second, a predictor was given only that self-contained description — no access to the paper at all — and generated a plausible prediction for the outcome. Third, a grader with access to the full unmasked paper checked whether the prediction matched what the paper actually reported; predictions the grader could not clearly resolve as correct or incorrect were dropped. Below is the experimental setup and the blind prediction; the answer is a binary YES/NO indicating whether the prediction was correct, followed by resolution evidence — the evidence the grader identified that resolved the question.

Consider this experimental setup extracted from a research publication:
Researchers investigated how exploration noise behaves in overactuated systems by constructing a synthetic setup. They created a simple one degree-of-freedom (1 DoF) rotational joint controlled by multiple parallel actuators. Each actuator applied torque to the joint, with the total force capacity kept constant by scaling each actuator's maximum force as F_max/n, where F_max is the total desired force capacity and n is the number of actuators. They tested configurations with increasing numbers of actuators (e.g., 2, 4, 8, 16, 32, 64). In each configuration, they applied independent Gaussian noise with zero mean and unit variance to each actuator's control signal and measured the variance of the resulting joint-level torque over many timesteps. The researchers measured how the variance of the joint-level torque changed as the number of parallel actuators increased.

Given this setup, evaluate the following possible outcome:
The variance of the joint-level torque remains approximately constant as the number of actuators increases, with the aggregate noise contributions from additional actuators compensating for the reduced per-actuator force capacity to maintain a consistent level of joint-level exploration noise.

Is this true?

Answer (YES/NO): NO